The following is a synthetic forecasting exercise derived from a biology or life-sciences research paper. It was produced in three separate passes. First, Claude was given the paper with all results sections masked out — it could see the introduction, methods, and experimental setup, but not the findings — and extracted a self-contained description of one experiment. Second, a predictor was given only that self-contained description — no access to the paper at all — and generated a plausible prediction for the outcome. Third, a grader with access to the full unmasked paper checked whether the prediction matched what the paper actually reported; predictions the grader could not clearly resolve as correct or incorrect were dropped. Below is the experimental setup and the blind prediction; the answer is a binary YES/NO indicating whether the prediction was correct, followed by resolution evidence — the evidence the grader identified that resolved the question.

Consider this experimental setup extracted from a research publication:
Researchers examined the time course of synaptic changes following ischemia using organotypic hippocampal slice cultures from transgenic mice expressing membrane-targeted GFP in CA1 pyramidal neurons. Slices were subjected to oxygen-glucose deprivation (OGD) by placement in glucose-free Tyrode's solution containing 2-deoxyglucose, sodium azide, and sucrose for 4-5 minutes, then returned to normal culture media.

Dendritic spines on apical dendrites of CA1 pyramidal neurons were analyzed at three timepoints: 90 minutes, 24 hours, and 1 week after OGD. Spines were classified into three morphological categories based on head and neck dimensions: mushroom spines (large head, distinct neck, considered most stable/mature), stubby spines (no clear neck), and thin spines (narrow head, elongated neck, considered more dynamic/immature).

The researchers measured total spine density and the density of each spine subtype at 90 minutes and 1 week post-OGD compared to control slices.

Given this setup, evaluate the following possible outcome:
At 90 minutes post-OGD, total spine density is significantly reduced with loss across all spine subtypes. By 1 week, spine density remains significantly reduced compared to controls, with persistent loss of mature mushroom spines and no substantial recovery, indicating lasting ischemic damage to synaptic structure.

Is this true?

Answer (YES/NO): NO